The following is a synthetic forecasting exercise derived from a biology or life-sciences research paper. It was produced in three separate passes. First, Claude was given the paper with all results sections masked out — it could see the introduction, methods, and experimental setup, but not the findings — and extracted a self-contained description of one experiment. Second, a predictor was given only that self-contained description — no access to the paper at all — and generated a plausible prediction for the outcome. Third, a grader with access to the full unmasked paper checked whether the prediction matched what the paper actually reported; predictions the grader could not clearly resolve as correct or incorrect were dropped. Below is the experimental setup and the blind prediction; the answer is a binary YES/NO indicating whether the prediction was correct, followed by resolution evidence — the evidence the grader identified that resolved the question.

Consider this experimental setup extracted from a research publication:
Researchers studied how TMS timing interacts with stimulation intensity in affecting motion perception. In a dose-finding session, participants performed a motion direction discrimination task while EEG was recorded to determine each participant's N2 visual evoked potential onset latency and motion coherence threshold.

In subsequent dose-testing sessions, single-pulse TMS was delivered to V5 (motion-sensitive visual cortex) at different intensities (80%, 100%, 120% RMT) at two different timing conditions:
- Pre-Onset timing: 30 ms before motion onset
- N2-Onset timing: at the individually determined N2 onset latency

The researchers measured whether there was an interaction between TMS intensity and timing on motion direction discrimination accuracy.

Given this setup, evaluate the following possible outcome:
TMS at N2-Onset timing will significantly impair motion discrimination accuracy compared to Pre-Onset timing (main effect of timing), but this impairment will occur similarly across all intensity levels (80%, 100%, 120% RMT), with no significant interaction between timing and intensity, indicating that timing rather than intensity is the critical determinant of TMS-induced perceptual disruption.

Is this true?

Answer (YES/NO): NO